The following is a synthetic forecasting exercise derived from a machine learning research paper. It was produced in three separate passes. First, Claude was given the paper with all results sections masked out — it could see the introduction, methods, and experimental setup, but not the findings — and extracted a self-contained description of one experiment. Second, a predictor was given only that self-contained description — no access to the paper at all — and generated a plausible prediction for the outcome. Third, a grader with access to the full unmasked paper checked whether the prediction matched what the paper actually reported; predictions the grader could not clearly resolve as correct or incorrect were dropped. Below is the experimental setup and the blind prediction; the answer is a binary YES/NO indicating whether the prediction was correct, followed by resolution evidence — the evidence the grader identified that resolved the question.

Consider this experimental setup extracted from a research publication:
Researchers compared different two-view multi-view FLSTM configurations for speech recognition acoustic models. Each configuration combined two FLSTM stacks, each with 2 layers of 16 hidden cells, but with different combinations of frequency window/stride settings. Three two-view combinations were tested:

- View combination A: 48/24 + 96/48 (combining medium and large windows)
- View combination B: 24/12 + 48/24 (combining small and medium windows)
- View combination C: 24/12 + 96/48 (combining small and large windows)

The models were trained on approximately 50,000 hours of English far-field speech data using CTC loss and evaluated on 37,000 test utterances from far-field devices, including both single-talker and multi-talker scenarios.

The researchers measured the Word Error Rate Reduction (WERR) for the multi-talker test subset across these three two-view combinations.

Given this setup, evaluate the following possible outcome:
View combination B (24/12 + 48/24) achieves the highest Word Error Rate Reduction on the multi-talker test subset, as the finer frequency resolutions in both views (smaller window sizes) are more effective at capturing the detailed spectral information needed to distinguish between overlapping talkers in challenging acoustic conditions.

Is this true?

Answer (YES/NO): NO